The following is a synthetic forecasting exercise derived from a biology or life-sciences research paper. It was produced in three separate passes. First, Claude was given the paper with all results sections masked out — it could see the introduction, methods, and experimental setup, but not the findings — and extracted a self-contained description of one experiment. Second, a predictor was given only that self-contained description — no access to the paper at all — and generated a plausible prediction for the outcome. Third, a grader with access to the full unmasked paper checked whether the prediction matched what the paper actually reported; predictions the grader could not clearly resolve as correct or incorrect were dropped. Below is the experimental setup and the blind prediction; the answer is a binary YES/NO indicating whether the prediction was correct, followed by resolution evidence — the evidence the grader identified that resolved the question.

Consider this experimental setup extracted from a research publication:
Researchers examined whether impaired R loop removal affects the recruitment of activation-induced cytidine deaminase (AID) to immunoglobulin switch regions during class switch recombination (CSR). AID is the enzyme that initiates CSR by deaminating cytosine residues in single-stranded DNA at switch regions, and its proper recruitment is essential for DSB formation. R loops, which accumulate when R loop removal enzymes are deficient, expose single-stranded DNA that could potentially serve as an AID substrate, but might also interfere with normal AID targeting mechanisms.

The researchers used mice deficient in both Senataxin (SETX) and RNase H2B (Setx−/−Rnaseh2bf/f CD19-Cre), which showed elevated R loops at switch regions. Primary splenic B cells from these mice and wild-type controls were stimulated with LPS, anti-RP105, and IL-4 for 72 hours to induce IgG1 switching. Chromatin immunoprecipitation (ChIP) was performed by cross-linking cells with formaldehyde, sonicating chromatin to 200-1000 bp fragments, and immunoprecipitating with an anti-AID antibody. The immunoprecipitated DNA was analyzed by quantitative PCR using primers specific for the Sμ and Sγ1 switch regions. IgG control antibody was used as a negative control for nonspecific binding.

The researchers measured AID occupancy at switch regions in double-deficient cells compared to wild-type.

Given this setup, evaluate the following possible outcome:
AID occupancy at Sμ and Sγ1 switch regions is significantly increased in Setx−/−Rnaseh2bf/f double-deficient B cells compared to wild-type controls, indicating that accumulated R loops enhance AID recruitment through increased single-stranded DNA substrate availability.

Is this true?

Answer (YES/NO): NO